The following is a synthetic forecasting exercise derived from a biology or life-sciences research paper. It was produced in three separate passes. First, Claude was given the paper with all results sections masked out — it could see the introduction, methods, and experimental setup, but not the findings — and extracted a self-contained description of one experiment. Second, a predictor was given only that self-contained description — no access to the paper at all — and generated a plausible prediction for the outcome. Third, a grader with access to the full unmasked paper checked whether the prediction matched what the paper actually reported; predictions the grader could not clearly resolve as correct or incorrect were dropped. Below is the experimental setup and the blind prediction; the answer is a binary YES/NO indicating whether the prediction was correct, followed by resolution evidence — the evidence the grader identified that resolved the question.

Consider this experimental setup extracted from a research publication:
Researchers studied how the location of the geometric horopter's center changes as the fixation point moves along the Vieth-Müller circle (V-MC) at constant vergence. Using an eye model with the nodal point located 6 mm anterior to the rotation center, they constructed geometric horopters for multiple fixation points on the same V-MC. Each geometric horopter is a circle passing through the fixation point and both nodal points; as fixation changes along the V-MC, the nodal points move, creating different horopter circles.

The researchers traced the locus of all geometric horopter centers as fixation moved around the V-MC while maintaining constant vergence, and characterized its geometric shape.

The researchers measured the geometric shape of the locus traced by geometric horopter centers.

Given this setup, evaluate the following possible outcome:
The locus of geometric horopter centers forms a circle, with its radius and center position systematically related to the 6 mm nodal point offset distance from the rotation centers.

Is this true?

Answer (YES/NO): YES